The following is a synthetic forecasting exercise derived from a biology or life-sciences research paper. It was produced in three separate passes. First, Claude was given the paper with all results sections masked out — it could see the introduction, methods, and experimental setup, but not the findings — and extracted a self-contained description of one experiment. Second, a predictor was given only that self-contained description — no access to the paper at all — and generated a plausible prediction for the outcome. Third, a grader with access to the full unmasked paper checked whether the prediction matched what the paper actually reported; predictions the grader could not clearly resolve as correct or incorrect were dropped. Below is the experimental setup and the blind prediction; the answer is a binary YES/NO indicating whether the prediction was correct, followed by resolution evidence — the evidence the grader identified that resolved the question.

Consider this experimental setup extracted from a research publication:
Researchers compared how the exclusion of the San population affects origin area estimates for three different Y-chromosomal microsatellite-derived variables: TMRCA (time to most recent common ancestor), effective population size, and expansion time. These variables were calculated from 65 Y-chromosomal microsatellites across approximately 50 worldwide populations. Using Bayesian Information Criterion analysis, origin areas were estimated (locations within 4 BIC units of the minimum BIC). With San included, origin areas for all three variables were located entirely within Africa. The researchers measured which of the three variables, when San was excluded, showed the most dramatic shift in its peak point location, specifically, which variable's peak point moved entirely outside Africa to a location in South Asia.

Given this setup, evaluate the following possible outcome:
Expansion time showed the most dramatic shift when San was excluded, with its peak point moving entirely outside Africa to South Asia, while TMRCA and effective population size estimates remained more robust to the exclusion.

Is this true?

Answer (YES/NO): YES